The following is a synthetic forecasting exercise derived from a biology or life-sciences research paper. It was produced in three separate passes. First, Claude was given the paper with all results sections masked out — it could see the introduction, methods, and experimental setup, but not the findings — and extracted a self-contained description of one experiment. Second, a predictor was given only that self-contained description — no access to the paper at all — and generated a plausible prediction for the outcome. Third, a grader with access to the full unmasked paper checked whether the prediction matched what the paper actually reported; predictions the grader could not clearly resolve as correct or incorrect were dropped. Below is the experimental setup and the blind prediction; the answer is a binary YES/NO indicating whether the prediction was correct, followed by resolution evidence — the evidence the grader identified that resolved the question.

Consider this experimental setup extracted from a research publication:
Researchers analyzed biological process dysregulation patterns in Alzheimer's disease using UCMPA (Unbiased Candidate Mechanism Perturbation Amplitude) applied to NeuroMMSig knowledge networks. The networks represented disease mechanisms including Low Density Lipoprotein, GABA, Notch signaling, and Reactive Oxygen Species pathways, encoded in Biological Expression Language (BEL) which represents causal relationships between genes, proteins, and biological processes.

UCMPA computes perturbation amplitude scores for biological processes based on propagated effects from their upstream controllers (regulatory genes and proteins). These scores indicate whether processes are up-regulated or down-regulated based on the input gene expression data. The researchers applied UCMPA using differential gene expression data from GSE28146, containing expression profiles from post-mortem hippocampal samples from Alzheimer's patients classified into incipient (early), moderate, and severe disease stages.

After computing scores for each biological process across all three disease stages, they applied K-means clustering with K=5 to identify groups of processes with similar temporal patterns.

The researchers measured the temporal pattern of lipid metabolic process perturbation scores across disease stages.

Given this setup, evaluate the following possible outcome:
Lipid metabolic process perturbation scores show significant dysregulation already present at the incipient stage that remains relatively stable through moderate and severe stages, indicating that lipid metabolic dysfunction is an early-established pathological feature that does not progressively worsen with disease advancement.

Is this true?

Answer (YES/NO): NO